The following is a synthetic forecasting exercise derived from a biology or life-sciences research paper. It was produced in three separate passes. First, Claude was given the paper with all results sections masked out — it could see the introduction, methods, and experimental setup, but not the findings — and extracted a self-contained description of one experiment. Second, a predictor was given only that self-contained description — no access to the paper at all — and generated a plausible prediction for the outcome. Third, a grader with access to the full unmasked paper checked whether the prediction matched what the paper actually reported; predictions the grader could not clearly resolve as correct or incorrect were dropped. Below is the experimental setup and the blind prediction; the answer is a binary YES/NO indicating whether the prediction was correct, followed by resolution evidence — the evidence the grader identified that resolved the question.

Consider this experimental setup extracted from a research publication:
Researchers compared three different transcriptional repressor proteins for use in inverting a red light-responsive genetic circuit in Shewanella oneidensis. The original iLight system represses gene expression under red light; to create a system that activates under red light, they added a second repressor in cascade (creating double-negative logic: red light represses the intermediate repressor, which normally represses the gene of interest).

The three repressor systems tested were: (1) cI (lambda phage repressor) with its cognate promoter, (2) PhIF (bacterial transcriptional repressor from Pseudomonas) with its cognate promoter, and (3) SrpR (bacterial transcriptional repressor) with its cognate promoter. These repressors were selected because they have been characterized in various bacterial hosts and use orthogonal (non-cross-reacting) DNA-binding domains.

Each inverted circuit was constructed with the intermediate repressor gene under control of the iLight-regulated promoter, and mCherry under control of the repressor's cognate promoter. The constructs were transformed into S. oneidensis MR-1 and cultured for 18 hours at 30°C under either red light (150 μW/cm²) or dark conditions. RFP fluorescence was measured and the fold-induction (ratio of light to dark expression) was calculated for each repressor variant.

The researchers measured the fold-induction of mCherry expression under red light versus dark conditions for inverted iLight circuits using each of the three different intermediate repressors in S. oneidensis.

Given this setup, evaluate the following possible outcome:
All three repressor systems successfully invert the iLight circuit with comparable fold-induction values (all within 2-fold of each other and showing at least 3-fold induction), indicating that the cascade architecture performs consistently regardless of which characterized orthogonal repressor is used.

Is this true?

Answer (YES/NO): YES